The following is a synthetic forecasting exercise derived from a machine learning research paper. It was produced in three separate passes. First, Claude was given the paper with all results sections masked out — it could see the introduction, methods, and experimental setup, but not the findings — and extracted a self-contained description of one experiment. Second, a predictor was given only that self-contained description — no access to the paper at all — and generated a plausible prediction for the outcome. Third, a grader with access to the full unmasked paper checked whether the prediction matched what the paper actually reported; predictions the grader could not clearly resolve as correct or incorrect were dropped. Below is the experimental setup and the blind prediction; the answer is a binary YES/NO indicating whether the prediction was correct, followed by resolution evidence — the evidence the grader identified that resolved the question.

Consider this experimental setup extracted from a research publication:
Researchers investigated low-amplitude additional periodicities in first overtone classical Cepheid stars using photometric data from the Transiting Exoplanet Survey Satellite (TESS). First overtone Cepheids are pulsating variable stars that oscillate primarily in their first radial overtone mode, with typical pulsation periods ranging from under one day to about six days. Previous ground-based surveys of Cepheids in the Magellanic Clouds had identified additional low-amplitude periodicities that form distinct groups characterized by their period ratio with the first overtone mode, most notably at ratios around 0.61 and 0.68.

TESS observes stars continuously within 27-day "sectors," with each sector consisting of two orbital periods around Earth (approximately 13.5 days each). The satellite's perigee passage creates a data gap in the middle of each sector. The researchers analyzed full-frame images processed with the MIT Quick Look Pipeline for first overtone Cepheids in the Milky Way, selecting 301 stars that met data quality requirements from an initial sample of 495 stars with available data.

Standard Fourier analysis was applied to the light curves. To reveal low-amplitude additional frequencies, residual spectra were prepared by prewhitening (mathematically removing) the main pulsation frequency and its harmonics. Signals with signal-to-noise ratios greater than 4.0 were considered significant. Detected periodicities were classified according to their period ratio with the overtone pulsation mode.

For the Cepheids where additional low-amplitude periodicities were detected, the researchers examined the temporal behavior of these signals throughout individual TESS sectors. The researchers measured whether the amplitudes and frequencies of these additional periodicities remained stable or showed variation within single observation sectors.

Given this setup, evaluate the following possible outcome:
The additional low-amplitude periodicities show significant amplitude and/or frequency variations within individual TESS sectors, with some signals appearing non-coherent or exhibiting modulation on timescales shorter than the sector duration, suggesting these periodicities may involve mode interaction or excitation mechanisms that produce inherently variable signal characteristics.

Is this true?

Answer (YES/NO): YES